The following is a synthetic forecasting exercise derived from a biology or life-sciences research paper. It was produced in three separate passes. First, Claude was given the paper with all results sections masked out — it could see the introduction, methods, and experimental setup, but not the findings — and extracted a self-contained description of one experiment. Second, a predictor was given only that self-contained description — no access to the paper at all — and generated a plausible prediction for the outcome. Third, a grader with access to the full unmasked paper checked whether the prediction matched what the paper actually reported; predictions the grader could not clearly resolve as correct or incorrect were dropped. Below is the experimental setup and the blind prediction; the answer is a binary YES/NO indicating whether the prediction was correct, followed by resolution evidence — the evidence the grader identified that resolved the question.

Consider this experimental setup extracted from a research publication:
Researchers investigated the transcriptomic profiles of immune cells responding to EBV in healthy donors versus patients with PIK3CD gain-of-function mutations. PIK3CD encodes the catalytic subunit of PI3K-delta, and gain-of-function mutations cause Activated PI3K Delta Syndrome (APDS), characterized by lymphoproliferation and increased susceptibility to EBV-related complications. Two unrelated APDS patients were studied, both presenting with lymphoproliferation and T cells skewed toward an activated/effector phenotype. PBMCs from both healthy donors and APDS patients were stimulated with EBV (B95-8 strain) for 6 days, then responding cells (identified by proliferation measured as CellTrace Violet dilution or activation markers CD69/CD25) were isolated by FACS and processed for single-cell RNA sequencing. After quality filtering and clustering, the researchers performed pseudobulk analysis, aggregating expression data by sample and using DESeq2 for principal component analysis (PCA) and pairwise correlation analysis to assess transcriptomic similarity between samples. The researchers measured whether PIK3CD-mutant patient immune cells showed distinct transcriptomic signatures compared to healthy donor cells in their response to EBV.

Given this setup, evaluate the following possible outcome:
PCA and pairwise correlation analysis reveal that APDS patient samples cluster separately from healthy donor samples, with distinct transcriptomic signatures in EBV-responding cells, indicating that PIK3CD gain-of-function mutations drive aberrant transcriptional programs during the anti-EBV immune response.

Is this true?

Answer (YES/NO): YES